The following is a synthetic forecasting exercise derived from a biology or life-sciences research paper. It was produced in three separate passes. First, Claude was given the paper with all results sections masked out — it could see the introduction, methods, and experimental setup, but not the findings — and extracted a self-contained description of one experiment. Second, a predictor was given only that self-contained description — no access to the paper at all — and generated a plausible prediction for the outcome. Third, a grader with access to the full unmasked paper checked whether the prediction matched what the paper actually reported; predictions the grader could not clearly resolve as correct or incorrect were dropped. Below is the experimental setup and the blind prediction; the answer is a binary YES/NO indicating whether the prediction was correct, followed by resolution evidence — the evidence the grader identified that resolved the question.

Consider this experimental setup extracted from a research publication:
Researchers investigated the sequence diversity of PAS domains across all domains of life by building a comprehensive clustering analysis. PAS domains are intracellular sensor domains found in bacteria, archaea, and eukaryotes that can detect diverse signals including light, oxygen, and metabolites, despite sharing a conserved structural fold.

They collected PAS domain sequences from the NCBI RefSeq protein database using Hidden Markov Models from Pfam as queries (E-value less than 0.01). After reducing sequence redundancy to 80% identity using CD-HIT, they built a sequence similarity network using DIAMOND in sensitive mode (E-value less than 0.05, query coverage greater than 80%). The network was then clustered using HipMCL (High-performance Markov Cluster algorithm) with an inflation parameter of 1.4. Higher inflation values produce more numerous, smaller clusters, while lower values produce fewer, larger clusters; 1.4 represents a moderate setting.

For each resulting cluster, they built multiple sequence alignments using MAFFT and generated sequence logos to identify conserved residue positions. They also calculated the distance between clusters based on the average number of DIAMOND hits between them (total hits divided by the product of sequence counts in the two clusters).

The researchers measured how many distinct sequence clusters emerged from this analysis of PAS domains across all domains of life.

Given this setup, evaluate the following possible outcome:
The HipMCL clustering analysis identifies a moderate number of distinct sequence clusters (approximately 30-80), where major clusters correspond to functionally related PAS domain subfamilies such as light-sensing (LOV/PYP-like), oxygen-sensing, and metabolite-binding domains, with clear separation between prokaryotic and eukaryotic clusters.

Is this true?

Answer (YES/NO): NO